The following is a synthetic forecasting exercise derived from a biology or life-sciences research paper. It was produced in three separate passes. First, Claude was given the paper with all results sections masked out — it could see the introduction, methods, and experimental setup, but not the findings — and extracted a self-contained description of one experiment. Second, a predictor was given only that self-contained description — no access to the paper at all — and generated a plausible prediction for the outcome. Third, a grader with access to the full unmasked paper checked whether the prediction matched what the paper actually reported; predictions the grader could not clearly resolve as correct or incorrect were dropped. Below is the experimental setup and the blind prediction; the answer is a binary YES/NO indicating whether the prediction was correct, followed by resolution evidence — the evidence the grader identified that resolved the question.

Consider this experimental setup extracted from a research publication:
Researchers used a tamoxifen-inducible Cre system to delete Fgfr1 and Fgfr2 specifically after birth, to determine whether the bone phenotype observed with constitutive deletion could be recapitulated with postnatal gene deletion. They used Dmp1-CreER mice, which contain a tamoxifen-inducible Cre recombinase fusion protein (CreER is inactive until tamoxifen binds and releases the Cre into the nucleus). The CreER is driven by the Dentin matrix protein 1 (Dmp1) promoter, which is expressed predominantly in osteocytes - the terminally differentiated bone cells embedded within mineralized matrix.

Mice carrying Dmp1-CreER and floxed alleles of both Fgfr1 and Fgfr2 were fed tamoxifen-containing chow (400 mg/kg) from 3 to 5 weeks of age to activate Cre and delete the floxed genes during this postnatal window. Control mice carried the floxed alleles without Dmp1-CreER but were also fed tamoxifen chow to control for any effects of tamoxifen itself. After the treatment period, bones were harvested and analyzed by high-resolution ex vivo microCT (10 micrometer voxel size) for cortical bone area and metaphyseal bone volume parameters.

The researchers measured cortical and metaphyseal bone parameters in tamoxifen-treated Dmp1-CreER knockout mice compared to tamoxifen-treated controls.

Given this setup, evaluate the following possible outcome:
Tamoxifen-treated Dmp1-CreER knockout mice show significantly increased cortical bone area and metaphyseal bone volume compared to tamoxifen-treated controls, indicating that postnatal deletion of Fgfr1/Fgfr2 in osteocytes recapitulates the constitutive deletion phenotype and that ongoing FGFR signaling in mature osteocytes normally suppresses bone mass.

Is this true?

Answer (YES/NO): YES